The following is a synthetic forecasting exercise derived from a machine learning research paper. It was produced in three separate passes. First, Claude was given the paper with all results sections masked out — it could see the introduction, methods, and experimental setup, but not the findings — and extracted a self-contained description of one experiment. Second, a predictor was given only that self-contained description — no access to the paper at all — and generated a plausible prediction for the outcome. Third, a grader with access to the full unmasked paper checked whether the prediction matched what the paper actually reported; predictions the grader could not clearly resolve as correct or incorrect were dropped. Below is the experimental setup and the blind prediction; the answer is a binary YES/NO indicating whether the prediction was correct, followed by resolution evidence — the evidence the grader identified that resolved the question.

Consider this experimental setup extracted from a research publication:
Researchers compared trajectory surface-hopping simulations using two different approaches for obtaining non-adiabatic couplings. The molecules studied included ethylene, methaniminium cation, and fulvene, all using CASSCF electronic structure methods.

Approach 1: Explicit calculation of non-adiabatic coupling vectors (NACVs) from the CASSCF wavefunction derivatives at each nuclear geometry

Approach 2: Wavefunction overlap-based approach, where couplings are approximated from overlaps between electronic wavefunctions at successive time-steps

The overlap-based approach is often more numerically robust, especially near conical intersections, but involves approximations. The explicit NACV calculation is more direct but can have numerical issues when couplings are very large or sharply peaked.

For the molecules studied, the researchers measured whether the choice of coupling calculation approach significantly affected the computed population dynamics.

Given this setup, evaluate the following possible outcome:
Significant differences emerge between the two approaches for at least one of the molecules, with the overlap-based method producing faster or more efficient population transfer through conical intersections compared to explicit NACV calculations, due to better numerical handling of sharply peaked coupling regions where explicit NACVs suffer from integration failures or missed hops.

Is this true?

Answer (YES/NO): NO